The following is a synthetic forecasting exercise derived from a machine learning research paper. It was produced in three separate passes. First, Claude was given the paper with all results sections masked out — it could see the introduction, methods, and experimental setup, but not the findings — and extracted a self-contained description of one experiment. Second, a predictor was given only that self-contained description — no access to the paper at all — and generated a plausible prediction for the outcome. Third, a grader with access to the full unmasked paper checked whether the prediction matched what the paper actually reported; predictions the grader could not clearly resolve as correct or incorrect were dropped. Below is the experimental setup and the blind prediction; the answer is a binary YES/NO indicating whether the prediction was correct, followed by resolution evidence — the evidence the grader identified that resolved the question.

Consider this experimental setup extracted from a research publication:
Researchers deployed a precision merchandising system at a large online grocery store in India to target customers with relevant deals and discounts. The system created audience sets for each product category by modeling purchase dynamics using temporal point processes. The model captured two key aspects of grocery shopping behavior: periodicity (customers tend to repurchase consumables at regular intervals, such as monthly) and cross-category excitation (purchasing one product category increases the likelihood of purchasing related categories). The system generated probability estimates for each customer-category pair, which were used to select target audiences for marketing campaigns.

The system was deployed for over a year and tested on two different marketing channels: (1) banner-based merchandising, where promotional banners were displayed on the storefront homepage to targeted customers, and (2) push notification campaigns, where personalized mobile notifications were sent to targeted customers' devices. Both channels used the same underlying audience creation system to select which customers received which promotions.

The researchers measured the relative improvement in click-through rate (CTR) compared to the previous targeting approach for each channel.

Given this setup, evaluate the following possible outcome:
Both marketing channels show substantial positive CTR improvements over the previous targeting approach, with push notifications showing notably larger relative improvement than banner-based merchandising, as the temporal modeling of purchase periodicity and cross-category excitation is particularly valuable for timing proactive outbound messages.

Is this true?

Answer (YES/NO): NO